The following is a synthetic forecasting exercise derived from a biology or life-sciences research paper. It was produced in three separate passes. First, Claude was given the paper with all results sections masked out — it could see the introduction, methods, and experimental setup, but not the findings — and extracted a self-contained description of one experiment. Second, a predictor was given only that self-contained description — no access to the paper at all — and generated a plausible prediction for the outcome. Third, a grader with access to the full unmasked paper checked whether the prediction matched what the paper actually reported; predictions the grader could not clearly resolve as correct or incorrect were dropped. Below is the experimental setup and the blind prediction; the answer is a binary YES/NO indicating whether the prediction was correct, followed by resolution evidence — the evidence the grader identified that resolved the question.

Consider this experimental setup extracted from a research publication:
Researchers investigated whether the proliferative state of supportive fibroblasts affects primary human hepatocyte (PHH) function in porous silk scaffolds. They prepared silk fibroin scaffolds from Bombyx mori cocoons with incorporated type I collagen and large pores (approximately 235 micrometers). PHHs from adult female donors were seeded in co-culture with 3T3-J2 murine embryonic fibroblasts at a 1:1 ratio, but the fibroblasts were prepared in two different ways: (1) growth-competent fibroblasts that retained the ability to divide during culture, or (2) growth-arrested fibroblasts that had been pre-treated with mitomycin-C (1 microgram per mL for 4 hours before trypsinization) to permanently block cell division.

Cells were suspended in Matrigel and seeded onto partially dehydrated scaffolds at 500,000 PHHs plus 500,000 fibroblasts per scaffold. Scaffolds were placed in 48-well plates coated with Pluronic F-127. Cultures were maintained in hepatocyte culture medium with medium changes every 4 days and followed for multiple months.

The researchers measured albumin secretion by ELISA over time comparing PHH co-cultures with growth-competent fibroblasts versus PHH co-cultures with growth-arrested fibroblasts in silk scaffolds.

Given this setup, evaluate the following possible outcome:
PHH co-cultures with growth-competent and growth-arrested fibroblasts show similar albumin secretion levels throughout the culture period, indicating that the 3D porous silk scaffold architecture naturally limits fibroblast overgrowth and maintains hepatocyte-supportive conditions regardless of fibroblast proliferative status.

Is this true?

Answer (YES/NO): YES